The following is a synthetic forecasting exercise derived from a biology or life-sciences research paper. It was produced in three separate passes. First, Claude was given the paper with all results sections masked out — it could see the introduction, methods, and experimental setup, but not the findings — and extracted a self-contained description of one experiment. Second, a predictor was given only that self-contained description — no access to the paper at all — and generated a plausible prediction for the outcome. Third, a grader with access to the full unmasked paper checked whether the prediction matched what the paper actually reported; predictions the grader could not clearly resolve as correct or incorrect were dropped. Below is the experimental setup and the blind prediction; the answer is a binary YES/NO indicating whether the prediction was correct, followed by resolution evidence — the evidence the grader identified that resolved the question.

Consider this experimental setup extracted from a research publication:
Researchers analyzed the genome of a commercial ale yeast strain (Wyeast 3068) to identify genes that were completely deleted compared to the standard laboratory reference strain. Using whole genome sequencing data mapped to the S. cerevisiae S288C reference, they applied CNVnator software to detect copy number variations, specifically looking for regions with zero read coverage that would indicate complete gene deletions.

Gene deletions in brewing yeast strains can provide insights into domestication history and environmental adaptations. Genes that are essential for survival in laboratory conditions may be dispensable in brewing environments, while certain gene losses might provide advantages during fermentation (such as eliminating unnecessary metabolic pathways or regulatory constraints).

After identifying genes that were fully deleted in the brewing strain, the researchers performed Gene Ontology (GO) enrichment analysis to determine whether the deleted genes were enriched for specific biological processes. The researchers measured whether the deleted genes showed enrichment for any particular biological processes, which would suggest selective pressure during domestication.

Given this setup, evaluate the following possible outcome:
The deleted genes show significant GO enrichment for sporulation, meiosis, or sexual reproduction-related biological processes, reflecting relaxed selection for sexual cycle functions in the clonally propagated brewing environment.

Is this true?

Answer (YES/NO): NO